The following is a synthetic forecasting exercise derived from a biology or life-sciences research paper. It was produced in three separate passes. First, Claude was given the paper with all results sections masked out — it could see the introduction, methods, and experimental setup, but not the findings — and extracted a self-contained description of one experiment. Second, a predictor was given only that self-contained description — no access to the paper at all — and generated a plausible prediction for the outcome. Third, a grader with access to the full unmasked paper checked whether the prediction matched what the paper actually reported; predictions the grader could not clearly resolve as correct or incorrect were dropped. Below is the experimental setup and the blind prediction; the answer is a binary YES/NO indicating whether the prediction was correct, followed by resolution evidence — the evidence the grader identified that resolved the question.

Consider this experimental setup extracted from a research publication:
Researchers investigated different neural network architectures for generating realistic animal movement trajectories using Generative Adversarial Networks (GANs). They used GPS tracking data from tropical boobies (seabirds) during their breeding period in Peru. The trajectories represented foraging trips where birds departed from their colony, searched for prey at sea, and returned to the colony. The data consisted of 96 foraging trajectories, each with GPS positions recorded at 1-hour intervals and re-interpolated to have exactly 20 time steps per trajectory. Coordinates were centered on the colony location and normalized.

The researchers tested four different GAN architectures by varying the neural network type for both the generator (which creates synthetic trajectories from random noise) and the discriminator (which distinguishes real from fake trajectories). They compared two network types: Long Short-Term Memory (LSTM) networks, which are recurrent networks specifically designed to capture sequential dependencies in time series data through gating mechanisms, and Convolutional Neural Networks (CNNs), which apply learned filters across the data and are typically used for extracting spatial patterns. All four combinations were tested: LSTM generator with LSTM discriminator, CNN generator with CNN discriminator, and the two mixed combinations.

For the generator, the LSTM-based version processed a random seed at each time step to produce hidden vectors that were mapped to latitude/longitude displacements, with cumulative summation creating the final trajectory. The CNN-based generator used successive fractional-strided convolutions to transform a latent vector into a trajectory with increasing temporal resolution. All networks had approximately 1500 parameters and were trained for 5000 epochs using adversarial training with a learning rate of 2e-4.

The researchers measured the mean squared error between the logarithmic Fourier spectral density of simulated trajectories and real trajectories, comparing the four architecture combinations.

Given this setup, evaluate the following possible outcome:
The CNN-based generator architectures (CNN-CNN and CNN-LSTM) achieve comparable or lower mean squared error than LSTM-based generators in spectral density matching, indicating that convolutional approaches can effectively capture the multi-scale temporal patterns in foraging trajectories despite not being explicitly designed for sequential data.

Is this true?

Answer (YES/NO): YES